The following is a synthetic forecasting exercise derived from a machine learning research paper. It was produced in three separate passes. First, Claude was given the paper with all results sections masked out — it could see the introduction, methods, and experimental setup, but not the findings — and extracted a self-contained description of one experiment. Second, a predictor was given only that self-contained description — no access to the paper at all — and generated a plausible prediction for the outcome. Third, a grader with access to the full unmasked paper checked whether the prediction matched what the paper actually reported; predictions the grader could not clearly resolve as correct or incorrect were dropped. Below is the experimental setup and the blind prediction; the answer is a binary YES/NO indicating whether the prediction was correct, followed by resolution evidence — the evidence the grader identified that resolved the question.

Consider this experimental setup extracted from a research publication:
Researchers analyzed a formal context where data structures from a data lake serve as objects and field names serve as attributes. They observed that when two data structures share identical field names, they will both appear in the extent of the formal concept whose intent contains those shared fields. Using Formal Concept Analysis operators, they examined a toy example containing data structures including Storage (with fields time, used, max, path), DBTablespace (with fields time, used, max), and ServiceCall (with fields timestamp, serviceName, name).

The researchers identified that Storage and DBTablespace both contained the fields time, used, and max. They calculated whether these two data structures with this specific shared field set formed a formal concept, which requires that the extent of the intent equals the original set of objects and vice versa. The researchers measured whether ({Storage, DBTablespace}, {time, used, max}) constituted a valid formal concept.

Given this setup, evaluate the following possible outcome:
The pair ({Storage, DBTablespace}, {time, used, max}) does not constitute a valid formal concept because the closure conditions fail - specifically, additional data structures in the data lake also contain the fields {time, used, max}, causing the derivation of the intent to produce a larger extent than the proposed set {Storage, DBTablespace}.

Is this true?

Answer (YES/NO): NO